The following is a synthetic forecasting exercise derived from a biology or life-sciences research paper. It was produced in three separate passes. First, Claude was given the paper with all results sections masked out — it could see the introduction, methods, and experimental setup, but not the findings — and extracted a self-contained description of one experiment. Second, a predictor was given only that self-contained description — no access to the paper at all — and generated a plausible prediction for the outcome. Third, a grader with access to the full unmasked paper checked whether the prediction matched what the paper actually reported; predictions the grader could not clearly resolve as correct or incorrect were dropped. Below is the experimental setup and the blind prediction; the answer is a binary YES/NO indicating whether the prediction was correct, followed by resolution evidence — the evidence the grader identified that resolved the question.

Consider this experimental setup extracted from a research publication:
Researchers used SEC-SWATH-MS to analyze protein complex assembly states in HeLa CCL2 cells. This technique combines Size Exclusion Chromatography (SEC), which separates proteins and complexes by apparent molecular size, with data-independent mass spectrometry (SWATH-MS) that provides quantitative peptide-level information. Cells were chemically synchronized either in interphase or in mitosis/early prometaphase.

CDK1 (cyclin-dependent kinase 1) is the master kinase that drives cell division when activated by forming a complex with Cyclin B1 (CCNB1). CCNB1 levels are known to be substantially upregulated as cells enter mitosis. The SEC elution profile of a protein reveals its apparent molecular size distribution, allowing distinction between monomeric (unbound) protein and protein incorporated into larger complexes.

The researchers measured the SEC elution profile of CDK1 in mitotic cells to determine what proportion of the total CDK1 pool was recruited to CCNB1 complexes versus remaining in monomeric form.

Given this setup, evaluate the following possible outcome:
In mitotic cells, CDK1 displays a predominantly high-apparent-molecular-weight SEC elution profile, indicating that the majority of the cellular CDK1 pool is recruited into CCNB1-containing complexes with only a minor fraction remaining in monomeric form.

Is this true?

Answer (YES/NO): NO